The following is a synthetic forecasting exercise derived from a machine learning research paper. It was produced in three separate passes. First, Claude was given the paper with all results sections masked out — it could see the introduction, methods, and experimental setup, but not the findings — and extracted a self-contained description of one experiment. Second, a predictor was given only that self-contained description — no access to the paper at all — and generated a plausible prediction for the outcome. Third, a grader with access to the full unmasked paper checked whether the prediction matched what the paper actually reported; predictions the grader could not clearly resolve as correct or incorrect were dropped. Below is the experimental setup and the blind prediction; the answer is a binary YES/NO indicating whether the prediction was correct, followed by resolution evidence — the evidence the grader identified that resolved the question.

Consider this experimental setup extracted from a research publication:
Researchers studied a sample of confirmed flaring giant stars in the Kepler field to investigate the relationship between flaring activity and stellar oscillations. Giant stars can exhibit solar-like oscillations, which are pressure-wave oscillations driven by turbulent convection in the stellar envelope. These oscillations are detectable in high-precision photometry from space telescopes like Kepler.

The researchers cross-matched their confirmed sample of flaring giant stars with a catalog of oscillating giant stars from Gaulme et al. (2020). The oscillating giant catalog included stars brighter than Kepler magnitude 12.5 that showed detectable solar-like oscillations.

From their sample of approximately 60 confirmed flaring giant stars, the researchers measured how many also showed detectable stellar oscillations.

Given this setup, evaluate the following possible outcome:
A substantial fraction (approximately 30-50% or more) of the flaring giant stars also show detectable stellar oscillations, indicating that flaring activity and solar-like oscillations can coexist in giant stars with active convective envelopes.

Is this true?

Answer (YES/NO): NO